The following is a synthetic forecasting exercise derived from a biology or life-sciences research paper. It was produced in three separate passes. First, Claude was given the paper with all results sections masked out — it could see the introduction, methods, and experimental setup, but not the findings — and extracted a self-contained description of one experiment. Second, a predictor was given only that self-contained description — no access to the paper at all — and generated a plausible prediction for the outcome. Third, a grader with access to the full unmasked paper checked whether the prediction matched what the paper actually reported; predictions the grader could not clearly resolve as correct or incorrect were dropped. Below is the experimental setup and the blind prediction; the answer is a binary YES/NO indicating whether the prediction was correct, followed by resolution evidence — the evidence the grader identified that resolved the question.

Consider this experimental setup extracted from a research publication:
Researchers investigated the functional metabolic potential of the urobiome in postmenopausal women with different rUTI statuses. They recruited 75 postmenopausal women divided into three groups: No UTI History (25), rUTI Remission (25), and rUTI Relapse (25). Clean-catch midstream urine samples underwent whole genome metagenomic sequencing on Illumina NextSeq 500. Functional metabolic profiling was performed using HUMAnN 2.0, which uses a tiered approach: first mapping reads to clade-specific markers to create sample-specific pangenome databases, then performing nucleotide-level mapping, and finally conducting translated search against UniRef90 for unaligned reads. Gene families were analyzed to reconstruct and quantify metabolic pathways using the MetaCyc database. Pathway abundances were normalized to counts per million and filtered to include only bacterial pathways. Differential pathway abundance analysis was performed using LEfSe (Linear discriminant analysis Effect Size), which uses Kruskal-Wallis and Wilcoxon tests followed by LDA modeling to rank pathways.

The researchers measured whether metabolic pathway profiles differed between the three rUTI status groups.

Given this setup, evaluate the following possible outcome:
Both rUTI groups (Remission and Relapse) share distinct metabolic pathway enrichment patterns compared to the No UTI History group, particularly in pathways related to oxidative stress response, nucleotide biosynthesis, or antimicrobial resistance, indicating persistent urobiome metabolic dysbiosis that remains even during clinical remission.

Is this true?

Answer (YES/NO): NO